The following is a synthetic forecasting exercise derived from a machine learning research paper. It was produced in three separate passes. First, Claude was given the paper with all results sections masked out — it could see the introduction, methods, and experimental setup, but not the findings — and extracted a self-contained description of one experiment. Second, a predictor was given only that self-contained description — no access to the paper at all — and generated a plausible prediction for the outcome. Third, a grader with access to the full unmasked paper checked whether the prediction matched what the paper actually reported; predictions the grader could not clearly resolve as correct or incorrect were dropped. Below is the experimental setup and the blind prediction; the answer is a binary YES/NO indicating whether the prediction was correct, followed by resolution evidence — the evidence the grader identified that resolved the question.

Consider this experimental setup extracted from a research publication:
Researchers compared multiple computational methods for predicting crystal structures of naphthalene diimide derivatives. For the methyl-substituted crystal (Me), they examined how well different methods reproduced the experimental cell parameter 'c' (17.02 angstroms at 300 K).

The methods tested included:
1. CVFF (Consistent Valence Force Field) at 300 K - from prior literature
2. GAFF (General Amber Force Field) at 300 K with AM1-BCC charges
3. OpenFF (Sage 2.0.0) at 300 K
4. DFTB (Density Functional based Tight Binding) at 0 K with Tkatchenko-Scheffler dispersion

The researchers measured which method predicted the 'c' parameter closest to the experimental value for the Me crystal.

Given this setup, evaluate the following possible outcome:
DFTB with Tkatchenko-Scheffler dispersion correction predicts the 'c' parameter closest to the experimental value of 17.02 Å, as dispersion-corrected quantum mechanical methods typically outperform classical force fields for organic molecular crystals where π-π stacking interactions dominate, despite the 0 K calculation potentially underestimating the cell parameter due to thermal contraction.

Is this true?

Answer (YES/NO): YES